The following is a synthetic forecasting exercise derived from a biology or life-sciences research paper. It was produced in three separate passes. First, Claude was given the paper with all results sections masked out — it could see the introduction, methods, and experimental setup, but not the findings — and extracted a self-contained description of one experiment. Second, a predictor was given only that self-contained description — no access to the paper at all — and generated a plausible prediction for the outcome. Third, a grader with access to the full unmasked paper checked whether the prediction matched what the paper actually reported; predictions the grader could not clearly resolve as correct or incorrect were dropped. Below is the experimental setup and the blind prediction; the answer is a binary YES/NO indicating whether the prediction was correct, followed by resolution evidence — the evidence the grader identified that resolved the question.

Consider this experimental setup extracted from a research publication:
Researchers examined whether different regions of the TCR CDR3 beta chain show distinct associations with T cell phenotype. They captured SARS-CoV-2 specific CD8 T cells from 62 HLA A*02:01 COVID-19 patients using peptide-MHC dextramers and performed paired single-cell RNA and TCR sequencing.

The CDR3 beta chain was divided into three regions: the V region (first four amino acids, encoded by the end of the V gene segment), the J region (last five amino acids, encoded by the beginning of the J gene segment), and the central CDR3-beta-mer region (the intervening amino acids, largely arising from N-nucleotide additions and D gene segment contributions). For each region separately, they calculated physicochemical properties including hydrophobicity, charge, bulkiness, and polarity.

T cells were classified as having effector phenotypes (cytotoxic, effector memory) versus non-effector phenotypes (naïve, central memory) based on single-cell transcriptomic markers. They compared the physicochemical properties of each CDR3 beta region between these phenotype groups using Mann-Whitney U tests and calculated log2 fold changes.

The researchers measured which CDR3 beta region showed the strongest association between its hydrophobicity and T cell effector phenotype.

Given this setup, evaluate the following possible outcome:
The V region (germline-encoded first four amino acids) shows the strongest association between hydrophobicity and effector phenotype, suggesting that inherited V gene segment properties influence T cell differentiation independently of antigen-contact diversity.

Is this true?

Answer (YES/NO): NO